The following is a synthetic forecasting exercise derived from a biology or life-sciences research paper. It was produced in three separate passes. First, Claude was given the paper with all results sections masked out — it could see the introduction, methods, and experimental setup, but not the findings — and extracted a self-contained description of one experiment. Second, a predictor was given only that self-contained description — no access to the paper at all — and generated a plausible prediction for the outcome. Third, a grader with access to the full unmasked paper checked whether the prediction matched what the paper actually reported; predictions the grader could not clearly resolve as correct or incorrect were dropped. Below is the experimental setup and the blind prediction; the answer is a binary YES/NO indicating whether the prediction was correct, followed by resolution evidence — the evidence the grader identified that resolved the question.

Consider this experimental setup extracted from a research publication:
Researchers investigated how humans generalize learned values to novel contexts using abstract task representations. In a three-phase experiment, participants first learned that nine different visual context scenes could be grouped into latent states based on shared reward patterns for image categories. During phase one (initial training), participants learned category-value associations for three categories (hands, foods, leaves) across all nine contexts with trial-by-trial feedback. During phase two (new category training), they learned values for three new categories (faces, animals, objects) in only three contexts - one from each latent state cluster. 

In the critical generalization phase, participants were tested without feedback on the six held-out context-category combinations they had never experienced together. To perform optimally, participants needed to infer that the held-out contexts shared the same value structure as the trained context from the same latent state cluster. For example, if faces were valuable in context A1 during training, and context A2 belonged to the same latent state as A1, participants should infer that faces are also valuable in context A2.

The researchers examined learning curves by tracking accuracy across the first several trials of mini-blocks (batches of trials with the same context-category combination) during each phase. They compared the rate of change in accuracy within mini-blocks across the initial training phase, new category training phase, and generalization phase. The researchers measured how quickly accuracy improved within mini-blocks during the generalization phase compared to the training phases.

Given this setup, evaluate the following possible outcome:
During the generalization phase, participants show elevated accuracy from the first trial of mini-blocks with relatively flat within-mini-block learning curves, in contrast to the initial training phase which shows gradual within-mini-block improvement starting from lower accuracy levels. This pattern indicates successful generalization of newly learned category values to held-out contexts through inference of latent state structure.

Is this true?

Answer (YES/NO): YES